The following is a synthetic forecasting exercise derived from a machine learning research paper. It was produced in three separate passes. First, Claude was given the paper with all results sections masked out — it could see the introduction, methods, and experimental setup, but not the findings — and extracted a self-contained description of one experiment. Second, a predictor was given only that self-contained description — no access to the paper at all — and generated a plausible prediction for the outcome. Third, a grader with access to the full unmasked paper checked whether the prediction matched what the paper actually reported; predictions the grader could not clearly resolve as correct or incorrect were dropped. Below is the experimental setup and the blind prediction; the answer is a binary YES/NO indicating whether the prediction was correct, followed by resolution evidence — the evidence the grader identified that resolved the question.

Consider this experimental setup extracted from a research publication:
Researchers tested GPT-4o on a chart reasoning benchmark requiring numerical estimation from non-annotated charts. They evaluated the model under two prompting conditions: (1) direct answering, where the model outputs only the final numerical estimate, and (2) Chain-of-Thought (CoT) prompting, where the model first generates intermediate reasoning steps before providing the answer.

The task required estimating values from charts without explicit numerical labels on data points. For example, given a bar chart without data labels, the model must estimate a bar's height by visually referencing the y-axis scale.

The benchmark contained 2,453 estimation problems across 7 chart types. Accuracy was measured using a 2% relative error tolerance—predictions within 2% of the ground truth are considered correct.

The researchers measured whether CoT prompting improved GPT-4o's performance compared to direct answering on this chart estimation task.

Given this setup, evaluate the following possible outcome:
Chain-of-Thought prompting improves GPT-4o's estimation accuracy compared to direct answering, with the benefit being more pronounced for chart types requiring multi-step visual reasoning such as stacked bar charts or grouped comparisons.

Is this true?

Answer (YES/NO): NO